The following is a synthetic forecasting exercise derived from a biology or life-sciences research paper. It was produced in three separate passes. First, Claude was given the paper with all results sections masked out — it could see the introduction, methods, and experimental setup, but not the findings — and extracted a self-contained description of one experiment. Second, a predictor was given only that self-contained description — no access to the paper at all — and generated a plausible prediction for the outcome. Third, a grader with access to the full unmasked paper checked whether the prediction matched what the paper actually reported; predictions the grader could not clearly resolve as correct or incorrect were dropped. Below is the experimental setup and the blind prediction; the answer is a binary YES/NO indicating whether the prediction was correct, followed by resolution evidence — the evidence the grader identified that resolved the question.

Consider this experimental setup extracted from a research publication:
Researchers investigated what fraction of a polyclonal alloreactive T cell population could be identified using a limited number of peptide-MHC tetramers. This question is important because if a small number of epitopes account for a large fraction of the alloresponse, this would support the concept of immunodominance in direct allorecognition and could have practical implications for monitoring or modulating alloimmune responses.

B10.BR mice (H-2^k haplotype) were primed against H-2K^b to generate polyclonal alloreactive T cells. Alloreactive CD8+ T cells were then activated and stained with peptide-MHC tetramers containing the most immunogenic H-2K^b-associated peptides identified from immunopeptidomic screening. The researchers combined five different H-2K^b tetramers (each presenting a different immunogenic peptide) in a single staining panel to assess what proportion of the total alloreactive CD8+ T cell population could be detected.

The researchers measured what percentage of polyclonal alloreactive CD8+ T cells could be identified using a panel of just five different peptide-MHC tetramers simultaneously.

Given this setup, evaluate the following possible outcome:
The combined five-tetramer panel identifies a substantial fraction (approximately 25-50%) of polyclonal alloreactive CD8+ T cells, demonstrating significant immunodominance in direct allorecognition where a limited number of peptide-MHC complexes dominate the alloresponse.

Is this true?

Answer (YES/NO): YES